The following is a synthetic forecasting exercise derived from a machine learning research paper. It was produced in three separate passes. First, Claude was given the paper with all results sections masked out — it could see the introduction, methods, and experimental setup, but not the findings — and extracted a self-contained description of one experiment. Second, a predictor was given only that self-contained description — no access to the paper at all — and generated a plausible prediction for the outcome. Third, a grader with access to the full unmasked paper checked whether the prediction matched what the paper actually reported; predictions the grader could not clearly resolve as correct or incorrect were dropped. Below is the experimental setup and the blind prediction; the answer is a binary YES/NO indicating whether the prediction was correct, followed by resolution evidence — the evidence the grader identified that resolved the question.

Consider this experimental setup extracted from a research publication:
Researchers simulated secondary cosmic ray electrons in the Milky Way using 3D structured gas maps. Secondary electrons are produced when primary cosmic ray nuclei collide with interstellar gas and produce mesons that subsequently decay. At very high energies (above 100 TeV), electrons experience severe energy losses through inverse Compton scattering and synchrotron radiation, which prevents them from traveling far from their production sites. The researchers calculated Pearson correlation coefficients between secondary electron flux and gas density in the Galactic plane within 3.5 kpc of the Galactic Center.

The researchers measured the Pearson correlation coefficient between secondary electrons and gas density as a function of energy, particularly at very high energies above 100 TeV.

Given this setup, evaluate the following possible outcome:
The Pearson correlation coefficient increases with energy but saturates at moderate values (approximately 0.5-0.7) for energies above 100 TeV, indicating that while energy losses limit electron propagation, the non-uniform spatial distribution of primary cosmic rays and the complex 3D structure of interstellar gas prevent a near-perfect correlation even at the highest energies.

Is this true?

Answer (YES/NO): NO